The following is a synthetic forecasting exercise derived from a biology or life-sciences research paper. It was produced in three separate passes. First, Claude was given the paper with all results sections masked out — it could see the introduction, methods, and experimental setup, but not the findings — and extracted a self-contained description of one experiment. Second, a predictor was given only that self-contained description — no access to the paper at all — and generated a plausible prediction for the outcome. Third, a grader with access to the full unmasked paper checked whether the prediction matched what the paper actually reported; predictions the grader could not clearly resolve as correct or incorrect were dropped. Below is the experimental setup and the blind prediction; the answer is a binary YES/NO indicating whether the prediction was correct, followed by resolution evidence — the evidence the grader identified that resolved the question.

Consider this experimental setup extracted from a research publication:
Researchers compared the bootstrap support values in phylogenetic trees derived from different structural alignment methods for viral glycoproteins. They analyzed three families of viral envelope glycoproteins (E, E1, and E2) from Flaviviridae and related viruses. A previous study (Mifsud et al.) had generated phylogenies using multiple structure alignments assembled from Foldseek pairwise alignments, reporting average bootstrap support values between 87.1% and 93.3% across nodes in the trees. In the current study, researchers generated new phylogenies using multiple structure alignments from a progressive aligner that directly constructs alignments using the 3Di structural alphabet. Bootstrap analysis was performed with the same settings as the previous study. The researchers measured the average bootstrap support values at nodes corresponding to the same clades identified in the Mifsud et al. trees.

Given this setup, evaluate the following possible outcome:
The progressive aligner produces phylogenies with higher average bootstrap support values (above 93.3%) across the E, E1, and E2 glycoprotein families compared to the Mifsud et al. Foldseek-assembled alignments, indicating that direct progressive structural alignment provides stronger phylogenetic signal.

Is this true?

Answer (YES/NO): NO